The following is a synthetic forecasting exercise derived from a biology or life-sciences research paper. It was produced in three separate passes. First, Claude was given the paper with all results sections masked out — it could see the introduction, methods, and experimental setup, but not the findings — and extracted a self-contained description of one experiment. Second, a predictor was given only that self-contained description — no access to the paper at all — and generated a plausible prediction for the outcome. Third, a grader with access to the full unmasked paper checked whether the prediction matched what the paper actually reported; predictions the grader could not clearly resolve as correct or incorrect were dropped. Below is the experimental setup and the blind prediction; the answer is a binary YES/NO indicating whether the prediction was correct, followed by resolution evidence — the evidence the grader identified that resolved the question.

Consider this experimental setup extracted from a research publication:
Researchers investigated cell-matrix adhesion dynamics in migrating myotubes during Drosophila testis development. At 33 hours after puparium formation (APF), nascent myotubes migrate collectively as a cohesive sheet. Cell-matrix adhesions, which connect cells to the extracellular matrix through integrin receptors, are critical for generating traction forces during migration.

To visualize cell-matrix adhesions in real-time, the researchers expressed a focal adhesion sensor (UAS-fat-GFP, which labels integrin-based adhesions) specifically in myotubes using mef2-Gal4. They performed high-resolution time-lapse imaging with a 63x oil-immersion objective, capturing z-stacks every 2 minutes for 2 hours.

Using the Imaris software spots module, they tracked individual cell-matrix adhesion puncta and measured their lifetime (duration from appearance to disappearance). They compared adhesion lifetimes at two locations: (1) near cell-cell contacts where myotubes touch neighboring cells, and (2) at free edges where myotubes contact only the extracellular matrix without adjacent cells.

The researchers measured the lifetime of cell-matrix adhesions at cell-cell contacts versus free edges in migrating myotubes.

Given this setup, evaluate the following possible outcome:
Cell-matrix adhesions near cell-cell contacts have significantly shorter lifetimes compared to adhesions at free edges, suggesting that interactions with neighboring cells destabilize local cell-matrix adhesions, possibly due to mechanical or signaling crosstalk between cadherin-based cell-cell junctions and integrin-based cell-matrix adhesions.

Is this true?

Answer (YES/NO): YES